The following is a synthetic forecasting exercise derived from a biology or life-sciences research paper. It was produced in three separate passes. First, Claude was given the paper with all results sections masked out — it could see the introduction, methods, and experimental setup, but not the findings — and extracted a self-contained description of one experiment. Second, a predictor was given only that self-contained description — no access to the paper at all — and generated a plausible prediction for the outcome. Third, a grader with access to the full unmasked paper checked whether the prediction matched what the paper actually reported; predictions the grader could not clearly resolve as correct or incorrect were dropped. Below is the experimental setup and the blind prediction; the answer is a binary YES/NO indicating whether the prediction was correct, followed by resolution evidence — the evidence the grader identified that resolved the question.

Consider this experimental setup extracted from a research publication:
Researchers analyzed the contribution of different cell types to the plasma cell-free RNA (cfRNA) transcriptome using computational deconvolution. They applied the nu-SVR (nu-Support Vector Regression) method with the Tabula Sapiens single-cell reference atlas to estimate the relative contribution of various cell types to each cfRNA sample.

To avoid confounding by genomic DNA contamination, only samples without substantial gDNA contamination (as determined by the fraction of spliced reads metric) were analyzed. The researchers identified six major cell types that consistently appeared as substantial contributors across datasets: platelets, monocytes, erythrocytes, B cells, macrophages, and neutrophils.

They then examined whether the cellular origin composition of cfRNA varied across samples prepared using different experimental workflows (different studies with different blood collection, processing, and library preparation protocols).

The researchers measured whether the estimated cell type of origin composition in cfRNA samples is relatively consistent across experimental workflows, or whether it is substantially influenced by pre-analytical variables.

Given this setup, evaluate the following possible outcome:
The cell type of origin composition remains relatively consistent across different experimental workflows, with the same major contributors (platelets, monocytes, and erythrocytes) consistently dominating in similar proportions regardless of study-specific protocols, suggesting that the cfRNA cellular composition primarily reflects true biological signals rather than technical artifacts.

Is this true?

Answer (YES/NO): NO